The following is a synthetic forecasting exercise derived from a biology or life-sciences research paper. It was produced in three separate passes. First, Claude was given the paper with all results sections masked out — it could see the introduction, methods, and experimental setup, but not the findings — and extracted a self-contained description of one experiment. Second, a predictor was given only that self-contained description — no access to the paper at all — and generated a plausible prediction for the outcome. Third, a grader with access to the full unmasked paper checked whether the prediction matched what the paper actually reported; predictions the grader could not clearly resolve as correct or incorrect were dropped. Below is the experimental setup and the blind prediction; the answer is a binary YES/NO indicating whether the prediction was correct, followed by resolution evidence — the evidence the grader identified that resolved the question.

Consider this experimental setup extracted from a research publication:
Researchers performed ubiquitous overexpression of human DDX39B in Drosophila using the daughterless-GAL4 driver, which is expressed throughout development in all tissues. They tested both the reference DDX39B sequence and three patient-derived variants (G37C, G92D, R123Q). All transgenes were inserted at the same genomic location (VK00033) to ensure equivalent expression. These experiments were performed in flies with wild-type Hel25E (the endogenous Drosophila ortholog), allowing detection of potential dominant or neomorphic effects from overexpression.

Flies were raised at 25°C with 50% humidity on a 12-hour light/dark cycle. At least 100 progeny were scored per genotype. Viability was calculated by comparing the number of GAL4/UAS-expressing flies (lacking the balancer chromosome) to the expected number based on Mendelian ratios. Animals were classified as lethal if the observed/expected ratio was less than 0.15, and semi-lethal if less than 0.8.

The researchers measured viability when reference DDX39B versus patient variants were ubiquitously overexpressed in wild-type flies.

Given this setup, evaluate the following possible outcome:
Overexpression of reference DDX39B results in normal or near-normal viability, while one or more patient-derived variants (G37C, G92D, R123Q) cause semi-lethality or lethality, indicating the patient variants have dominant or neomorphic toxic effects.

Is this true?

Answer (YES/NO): NO